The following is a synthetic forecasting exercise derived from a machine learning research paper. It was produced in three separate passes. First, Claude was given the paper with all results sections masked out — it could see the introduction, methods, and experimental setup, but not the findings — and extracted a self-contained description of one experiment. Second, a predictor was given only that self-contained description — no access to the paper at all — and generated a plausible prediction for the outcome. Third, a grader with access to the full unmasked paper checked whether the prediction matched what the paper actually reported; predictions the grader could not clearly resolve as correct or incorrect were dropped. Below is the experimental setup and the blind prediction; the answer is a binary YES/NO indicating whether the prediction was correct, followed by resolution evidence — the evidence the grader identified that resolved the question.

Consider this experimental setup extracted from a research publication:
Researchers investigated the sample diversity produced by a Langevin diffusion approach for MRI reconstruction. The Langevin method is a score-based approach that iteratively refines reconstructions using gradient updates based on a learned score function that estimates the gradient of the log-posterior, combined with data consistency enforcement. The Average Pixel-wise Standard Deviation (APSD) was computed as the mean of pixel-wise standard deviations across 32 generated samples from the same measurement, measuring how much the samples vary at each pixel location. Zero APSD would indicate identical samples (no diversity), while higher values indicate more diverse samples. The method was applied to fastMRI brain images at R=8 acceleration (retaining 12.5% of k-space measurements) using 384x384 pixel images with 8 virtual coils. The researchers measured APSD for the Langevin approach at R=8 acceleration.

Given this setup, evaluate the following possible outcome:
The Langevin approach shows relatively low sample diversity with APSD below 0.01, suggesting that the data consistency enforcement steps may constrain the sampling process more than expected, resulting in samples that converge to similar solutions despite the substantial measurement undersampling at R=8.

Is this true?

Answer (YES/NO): YES